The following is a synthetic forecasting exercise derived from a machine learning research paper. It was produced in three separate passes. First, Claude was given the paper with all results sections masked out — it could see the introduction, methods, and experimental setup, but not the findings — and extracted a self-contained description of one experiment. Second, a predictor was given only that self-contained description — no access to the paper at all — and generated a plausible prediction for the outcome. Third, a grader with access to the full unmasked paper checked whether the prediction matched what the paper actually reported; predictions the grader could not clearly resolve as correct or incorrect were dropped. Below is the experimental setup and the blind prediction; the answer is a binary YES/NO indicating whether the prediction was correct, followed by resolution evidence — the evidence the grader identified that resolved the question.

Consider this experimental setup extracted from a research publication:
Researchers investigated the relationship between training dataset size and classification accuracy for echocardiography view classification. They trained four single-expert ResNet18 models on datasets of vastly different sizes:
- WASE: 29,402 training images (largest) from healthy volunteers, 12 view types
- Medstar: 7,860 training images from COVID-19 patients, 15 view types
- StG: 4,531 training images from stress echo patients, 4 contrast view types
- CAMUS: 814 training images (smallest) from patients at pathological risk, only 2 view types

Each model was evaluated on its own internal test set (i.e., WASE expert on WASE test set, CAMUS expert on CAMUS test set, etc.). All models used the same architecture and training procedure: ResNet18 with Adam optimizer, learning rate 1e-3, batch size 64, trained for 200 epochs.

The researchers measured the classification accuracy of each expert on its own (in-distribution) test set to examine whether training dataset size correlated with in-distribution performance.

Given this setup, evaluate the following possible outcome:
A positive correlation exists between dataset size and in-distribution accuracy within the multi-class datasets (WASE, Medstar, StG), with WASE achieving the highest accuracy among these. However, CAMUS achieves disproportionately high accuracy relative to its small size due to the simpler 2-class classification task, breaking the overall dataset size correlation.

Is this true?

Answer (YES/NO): NO